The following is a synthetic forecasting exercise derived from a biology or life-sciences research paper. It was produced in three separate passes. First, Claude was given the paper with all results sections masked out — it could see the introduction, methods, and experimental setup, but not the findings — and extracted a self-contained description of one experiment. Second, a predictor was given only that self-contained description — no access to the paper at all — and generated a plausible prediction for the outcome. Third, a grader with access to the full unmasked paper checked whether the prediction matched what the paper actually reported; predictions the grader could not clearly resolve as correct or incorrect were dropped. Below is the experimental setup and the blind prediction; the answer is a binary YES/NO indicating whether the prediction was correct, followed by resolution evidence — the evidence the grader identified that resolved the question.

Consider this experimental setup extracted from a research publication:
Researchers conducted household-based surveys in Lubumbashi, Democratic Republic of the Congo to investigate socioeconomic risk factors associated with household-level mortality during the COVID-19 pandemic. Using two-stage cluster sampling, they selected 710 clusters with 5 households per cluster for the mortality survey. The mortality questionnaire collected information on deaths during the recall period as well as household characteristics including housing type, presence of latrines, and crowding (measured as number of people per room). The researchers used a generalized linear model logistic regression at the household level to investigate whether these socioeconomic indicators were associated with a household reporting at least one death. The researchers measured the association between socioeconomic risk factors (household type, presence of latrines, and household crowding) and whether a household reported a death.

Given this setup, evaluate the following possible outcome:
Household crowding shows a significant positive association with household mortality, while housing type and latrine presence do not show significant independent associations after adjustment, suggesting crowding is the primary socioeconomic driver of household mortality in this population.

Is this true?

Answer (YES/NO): YES